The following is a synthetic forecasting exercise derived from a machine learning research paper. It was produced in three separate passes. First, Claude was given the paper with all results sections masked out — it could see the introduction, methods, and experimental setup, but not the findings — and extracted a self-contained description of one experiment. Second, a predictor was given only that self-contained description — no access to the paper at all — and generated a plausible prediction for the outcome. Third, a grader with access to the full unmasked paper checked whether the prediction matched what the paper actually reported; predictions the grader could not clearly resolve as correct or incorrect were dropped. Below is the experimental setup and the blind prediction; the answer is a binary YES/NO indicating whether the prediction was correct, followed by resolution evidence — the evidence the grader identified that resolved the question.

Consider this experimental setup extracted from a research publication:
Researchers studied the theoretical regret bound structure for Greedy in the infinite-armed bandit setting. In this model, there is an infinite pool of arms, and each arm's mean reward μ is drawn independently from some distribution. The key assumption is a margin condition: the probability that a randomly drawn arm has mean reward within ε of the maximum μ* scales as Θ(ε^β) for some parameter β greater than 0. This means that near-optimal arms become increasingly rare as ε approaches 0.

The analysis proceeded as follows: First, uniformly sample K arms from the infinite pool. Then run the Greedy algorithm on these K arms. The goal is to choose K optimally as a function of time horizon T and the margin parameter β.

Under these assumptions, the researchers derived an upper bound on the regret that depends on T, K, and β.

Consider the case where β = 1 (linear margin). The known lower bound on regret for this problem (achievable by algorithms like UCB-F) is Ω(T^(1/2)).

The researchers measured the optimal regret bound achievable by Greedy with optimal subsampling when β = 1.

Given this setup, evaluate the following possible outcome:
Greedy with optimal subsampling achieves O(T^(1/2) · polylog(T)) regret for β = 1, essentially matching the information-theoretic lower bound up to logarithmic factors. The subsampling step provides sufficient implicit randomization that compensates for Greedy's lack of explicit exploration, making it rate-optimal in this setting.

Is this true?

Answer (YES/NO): NO